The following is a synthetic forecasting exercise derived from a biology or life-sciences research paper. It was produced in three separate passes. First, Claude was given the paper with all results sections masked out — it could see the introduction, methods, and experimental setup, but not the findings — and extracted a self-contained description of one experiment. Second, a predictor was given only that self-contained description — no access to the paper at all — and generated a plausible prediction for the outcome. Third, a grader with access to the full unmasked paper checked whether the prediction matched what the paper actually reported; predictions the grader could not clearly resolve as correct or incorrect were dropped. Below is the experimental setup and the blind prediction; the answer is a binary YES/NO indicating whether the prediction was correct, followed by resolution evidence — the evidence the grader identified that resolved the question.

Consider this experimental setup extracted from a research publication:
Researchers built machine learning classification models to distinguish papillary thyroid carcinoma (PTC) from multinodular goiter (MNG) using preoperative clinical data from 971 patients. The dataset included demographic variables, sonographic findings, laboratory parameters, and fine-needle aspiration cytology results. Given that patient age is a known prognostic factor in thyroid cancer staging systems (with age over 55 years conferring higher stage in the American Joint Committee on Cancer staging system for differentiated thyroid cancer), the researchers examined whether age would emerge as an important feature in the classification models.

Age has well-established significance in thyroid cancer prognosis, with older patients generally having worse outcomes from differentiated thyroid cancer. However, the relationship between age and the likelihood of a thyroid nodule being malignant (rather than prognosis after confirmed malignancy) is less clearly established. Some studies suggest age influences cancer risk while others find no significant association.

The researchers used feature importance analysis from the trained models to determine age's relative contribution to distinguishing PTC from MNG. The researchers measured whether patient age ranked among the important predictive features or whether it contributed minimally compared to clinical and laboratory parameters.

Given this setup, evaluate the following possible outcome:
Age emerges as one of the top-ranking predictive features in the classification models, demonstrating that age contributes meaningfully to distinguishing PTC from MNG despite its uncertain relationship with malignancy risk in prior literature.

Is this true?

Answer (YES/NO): NO